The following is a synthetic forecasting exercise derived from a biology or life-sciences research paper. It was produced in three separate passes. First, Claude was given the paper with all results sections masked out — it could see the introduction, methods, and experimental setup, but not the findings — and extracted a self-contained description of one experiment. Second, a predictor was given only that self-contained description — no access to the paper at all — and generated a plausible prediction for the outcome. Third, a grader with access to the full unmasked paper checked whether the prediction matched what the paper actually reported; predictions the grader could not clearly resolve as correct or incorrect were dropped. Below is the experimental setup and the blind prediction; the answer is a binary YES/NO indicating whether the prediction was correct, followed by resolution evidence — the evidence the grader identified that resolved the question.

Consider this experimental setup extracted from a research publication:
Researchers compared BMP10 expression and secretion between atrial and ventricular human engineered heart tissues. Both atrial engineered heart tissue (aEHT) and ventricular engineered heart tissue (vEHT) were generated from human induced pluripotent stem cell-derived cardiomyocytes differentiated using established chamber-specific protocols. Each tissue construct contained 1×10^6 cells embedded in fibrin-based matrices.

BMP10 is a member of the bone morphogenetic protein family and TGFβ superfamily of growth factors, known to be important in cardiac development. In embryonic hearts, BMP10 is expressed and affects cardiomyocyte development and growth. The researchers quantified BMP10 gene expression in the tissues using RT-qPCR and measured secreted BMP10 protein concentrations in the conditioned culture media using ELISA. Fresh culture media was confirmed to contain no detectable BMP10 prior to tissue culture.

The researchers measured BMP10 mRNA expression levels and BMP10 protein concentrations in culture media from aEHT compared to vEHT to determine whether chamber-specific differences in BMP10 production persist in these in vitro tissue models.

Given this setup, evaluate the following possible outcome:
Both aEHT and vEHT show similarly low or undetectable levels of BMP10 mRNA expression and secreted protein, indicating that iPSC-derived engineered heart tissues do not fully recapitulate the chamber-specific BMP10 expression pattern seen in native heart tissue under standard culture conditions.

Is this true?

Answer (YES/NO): NO